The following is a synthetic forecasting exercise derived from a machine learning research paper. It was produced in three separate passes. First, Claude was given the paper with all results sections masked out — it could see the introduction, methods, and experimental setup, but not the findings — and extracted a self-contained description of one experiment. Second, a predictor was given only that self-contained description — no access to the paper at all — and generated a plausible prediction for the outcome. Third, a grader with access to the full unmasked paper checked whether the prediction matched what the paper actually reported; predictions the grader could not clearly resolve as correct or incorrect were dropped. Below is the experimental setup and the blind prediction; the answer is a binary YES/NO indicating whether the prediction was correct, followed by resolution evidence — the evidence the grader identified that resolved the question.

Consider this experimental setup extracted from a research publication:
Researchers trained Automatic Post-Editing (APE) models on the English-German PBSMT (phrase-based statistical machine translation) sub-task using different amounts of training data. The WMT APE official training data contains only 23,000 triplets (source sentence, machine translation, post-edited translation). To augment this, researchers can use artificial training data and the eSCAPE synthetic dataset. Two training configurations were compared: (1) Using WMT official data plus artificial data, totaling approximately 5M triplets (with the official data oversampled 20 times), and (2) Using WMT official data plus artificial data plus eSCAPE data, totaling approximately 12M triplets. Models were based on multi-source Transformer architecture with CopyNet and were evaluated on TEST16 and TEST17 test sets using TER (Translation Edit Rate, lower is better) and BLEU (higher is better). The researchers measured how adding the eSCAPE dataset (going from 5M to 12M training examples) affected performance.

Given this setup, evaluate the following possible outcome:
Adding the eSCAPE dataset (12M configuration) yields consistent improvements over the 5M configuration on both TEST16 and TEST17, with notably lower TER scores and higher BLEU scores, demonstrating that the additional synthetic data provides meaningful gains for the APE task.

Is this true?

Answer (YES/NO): YES